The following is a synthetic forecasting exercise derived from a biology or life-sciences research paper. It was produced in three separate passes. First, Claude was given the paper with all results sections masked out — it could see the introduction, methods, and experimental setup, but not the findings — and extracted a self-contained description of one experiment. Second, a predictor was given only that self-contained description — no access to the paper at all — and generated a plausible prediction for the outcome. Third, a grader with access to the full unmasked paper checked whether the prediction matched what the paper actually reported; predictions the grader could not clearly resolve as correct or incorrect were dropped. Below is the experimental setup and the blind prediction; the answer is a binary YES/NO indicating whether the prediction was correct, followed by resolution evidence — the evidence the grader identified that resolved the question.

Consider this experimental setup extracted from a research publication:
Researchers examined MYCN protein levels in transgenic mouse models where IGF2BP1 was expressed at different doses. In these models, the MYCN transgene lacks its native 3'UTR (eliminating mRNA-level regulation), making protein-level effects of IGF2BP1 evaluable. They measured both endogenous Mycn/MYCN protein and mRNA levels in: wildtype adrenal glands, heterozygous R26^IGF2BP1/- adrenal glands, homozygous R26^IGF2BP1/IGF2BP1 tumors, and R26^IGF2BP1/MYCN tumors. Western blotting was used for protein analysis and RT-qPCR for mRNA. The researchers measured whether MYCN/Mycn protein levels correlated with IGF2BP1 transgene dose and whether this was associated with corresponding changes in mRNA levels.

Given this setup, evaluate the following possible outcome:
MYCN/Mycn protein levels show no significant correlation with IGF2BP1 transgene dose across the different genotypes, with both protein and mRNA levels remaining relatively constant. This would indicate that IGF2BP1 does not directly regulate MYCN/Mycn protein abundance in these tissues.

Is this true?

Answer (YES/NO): NO